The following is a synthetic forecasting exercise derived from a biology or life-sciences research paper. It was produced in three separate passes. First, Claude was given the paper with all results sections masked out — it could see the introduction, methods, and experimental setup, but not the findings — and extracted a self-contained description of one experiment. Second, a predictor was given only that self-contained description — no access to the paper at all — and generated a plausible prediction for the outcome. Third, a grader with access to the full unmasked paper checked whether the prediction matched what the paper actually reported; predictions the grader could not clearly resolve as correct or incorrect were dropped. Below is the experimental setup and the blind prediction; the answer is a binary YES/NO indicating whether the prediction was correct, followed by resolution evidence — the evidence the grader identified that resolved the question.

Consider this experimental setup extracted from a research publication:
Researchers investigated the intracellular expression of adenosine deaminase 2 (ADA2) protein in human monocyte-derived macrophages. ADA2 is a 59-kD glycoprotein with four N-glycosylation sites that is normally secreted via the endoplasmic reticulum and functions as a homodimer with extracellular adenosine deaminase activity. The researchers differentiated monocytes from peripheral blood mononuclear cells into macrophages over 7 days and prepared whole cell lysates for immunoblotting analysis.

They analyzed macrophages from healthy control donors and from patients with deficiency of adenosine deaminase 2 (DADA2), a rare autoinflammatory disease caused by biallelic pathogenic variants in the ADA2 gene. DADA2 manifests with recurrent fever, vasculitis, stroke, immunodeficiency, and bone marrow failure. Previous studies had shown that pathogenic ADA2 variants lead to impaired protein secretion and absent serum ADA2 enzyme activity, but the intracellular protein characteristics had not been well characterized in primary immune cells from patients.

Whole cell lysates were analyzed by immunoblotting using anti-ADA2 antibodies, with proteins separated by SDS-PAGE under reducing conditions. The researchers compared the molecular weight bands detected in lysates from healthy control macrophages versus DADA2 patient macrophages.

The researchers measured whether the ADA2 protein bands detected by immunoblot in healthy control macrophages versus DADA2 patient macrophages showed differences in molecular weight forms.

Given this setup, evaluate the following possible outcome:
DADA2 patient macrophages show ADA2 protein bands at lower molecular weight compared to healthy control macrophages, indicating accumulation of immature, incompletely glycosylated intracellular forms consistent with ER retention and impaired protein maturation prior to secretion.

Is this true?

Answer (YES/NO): NO